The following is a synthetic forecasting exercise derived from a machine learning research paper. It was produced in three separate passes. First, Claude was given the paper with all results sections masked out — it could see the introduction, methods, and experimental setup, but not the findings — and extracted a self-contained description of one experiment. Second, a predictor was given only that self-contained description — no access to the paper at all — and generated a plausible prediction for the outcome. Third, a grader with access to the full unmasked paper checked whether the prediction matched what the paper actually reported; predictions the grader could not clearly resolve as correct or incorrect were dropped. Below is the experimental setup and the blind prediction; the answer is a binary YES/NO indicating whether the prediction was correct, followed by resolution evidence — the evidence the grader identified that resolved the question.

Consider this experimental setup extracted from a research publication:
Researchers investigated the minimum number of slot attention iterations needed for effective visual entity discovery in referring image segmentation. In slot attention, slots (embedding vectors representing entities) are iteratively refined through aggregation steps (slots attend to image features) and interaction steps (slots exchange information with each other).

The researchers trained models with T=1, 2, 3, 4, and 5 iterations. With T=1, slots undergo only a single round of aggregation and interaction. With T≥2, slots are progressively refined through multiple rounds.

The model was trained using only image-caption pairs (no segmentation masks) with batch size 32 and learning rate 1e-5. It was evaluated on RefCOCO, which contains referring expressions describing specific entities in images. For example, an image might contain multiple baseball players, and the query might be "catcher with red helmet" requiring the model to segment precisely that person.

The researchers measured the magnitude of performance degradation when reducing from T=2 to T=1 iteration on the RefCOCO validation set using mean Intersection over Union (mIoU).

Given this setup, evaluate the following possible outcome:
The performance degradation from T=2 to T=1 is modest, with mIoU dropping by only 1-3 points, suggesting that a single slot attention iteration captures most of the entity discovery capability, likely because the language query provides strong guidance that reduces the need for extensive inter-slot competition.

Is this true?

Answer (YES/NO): NO